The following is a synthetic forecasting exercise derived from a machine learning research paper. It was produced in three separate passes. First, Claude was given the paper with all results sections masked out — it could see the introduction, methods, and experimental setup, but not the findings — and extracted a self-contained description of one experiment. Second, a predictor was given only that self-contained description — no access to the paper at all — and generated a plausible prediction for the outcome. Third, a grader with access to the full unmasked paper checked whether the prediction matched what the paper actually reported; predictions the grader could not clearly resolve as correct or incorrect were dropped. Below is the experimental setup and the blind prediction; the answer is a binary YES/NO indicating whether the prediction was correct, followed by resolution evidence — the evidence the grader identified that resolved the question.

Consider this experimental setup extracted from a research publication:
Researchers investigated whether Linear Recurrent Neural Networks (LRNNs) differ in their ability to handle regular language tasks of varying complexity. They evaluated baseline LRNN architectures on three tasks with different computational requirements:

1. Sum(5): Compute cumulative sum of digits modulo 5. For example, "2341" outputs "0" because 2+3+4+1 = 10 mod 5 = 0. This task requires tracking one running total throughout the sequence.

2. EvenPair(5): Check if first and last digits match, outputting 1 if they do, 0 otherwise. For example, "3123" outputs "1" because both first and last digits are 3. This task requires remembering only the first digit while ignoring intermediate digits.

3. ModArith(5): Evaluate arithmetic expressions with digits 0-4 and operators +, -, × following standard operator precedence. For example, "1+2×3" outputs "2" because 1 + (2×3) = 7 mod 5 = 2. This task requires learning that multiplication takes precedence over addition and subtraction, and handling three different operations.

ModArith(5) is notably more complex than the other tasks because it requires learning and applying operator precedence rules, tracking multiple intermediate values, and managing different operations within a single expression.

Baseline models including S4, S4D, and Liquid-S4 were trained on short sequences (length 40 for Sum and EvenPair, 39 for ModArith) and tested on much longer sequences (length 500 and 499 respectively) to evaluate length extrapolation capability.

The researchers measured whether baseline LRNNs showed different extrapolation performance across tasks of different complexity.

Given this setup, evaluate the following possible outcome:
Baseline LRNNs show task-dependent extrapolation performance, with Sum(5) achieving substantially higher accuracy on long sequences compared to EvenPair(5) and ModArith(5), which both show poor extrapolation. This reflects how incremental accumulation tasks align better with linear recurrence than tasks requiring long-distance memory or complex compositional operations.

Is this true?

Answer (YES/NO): NO